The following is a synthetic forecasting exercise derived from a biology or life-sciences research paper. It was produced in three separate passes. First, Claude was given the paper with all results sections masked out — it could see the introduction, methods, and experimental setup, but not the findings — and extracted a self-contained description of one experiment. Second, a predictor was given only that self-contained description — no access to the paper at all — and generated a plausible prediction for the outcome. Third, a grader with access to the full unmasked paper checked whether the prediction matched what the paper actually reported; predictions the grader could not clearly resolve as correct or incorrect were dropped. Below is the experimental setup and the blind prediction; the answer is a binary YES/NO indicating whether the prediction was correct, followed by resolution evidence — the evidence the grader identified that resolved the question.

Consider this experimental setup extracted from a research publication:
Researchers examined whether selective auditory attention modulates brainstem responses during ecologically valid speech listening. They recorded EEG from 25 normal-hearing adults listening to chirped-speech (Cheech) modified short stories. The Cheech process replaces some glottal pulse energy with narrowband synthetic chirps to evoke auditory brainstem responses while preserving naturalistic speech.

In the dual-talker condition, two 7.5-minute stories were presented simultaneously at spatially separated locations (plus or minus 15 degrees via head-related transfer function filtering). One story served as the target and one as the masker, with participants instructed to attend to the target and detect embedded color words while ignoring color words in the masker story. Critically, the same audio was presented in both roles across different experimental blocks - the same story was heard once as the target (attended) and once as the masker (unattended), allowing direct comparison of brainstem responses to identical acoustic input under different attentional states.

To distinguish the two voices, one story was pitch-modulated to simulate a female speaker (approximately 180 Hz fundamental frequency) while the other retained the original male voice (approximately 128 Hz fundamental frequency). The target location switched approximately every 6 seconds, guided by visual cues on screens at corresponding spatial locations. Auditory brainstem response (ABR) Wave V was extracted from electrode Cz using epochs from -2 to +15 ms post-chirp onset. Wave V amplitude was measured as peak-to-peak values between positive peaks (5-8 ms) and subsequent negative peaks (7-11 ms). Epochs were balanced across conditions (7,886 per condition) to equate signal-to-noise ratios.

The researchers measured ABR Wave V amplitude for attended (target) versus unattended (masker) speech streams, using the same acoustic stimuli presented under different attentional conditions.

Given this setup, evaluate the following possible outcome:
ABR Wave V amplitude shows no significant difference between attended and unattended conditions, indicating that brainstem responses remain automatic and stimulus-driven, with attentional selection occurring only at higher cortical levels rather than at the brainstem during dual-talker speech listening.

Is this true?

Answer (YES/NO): NO